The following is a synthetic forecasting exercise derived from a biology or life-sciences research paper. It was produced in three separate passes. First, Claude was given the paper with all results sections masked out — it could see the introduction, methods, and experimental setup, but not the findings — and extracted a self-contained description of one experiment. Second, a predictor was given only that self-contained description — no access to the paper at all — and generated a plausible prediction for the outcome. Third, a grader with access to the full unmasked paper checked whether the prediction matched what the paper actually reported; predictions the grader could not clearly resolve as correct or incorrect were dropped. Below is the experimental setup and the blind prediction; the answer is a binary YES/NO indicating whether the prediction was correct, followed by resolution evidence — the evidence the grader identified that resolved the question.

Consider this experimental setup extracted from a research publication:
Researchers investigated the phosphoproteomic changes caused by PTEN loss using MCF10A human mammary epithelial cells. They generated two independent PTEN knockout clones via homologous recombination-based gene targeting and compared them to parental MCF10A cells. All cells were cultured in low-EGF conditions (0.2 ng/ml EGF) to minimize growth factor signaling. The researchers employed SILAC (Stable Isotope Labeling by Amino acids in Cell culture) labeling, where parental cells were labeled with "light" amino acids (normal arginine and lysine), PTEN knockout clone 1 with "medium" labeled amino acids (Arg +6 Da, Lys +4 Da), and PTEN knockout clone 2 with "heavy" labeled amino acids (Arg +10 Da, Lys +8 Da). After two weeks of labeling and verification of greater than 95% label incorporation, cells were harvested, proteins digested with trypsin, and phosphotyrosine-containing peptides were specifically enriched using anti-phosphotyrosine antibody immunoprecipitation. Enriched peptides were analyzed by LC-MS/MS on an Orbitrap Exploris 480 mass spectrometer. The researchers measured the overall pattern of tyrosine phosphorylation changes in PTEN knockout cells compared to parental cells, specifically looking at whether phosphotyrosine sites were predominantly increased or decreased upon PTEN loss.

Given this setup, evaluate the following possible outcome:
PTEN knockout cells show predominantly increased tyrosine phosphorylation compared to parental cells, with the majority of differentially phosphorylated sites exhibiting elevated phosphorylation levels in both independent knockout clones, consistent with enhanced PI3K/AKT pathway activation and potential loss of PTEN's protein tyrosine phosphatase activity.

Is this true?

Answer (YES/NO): YES